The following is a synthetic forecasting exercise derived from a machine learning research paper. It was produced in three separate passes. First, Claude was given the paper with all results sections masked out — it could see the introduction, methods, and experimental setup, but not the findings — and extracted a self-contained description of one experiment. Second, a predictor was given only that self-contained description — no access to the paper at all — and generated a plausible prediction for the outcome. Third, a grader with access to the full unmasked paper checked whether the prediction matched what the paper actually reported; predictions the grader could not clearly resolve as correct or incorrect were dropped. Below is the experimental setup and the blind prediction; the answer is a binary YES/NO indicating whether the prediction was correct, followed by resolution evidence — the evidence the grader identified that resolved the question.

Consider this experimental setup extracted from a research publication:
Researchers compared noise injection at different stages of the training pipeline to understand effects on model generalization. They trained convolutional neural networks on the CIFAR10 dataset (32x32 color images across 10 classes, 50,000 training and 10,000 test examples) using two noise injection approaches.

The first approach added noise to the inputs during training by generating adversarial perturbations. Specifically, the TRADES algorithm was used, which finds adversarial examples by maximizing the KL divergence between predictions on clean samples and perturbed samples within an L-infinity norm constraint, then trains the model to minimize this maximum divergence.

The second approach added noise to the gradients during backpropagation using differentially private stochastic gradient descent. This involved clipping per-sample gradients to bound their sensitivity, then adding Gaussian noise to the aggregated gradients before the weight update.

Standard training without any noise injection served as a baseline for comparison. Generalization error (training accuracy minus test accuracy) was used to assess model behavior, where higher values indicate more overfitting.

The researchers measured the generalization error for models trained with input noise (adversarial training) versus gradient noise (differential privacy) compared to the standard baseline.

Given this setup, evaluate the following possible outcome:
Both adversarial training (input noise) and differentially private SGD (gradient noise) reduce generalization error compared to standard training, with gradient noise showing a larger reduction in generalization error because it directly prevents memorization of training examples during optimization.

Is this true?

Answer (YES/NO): NO